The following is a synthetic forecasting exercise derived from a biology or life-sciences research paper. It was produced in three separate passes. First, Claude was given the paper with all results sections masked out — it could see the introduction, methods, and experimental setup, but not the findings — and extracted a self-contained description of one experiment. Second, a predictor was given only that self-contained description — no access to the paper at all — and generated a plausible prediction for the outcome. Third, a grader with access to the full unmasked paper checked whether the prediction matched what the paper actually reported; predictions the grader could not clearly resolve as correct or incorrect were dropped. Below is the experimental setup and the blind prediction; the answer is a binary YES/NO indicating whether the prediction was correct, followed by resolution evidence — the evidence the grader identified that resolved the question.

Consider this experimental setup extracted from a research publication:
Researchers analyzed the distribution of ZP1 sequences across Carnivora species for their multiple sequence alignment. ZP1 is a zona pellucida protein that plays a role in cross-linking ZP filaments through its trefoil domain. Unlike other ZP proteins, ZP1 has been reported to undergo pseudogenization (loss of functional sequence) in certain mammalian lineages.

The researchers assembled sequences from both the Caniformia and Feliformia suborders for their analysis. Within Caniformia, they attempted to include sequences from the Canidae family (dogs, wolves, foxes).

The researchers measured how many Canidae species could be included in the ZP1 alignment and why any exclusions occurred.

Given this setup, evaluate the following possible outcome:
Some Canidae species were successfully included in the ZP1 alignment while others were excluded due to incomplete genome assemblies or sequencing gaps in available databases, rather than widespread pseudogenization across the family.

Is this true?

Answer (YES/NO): NO